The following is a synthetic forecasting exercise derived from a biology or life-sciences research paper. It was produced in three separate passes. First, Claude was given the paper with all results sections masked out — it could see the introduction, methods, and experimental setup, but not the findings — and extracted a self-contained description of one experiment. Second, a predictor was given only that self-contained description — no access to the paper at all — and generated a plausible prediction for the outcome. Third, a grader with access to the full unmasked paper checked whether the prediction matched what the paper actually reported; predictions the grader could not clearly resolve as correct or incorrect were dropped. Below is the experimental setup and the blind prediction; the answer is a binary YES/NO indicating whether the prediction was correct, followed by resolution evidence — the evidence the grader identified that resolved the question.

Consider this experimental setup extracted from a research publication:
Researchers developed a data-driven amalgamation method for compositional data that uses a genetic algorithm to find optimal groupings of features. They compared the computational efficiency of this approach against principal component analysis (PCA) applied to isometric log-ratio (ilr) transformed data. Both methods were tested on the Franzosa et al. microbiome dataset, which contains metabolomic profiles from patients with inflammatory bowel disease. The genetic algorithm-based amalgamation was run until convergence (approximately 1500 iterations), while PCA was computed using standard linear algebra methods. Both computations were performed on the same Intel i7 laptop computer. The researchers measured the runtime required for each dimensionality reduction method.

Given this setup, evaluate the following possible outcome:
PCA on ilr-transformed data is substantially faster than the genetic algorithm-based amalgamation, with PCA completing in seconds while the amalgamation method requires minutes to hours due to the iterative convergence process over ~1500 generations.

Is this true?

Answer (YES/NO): NO